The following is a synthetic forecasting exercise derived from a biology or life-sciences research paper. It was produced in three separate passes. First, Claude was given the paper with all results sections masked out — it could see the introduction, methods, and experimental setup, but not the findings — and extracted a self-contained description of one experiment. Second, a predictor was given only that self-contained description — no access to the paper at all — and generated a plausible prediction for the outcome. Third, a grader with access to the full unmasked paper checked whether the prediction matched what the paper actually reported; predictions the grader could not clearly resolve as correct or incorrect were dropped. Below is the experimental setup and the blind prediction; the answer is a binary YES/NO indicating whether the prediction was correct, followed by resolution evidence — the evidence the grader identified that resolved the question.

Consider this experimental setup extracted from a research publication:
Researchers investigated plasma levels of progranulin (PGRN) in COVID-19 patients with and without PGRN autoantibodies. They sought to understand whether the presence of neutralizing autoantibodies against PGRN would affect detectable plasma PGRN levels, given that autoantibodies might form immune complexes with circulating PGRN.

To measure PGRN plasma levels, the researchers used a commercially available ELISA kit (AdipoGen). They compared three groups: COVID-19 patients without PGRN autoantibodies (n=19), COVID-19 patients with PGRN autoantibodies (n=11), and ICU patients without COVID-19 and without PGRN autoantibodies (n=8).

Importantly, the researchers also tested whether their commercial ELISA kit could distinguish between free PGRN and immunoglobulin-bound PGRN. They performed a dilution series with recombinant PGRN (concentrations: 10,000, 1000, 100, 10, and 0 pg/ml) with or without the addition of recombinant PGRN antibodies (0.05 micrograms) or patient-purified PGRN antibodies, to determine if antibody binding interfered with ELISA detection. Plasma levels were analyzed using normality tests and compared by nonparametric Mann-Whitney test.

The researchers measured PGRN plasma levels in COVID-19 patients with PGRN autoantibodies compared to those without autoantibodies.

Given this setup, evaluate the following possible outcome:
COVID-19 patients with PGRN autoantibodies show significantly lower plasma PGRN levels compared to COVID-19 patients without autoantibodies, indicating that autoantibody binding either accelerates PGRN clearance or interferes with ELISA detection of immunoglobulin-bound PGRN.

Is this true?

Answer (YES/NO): YES